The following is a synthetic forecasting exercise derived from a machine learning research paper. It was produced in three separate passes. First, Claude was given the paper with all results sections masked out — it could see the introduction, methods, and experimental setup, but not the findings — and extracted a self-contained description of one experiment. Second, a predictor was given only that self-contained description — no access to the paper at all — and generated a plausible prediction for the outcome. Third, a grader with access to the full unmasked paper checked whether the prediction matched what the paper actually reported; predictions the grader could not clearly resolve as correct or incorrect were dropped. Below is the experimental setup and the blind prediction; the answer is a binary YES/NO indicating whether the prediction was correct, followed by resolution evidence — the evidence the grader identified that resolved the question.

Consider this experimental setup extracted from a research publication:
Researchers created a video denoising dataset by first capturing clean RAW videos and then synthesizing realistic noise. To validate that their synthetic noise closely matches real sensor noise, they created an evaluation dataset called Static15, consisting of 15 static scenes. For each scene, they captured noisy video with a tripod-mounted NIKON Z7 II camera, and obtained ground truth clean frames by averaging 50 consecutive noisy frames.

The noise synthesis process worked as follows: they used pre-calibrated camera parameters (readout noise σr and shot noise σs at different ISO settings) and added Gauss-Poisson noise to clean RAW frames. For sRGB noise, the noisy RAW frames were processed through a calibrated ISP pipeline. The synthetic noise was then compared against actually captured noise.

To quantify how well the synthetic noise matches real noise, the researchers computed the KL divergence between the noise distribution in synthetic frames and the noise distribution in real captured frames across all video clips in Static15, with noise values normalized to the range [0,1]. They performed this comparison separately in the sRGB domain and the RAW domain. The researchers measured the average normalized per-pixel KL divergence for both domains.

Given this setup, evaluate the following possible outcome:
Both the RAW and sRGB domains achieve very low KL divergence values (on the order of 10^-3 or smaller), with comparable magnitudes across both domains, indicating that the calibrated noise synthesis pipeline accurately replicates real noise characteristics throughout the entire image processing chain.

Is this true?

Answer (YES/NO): NO